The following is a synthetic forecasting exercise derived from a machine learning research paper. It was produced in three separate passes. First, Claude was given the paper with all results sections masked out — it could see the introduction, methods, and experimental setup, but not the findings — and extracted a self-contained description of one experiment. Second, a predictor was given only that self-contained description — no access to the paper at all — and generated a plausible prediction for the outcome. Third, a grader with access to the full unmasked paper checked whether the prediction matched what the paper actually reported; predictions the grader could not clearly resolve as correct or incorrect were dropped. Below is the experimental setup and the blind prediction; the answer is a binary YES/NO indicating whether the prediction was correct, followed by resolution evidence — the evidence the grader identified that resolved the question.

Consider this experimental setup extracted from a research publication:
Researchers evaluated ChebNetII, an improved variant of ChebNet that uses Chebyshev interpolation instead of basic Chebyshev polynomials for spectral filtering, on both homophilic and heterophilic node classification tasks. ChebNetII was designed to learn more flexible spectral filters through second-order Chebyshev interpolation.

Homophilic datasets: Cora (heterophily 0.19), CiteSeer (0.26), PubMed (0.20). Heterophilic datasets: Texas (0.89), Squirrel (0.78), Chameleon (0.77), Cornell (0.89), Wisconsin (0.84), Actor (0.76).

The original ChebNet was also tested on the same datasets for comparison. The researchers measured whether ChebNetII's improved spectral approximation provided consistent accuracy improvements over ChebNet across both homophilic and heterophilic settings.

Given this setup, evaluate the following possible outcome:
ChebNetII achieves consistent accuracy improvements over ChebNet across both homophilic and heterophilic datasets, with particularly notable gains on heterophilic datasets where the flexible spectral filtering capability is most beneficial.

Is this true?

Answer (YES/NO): NO